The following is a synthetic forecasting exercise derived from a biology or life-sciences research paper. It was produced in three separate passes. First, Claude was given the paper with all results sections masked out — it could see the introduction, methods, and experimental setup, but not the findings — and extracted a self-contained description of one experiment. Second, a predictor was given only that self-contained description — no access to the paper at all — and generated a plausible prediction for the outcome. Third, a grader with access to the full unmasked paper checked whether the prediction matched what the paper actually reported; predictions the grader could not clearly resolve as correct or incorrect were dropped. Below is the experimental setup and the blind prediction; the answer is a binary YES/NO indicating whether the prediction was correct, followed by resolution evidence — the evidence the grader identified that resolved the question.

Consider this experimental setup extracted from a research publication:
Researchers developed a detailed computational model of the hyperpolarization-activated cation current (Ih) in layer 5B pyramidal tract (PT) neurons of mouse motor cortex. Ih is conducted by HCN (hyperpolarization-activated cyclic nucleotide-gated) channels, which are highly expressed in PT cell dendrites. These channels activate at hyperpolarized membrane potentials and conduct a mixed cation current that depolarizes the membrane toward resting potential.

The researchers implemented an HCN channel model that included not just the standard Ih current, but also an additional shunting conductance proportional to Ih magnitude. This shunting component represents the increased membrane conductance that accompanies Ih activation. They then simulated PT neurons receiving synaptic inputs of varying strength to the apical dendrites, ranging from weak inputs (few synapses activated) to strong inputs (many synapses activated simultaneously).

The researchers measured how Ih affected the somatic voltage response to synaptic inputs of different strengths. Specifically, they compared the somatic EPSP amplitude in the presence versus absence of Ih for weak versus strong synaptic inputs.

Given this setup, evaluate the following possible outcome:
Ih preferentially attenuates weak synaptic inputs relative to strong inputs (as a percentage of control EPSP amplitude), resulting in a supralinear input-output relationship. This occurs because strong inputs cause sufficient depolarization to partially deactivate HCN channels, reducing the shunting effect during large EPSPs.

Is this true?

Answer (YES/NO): NO